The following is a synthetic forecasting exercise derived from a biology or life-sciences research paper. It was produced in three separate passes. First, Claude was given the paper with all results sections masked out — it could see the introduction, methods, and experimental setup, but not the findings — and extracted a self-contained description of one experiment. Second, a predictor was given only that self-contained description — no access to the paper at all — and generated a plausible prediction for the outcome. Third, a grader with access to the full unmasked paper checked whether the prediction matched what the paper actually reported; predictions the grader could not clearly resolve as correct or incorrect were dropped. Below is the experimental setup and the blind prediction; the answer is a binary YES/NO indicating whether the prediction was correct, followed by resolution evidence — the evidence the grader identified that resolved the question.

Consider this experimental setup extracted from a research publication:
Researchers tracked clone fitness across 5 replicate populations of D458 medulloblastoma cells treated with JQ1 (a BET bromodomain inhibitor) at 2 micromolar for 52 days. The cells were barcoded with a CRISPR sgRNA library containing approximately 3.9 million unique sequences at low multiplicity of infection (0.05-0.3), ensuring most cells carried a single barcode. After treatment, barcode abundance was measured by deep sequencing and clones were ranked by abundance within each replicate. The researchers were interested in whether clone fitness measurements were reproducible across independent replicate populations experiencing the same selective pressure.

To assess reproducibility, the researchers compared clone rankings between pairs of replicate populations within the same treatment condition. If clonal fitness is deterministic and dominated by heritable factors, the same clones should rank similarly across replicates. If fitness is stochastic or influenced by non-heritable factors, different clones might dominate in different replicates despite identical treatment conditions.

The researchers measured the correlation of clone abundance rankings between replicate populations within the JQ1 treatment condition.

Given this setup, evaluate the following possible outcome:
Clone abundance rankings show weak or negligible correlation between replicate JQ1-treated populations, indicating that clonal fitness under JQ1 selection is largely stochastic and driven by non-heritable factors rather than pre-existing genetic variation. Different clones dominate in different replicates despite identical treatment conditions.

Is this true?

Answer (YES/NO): NO